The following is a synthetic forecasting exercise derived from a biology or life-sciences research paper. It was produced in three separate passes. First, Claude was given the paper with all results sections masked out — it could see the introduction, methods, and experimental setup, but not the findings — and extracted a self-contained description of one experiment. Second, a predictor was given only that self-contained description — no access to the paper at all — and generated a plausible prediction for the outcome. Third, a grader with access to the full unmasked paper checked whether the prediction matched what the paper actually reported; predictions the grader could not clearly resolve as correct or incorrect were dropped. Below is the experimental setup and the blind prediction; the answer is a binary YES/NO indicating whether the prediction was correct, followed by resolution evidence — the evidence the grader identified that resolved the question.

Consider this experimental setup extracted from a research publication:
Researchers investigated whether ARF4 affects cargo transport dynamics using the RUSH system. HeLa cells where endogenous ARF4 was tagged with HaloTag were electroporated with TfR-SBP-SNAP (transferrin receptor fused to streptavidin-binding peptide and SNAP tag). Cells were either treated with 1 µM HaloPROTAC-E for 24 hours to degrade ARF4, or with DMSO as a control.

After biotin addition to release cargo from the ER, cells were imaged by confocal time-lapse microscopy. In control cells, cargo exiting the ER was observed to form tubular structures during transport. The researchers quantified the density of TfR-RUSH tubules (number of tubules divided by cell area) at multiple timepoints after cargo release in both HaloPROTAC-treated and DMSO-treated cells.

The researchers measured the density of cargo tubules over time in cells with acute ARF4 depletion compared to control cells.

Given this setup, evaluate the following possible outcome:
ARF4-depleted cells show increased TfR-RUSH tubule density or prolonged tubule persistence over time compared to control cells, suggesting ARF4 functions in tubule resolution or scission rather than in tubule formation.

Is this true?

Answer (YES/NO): NO